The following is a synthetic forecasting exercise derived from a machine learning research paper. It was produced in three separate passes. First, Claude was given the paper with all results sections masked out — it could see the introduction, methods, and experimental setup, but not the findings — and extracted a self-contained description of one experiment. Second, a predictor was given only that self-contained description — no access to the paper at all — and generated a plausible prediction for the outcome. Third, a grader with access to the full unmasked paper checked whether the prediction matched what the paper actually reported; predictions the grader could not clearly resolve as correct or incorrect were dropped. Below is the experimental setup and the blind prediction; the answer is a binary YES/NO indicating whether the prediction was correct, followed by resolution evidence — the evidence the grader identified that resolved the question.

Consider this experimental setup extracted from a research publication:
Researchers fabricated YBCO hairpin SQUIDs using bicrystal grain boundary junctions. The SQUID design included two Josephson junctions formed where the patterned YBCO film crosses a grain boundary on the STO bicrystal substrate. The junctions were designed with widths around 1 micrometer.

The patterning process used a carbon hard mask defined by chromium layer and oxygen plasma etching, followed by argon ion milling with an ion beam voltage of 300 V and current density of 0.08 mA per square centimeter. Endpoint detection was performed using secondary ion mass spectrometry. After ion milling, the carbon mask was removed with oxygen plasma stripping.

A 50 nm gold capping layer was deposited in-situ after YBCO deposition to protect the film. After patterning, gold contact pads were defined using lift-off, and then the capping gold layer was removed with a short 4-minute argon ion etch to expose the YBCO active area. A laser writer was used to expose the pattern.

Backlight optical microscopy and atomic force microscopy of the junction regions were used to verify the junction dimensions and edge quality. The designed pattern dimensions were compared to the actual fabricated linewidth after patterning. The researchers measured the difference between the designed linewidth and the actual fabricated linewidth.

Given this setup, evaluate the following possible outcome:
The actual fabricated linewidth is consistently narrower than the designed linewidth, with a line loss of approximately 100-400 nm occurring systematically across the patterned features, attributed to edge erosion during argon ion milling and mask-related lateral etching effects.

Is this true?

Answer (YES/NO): NO